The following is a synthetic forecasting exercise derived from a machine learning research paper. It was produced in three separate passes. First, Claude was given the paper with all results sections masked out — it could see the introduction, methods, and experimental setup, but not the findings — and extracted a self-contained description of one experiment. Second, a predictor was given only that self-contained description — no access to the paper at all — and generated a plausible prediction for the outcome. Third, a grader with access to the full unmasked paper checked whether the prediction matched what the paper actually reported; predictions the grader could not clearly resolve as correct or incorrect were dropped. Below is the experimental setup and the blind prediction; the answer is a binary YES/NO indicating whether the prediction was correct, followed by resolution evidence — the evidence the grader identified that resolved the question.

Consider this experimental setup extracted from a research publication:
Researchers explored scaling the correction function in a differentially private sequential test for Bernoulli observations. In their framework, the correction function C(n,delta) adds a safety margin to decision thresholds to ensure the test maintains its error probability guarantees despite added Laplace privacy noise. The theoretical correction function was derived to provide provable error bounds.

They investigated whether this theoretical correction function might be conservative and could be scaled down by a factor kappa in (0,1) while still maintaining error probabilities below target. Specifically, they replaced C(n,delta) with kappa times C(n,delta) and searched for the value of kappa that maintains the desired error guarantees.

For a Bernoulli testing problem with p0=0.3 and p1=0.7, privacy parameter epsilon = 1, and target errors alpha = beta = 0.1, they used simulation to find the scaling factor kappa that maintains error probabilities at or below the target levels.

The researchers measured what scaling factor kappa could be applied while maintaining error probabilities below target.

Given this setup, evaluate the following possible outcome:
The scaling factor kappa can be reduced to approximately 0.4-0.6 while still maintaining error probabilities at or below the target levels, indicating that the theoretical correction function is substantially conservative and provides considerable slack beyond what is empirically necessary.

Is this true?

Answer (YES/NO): YES